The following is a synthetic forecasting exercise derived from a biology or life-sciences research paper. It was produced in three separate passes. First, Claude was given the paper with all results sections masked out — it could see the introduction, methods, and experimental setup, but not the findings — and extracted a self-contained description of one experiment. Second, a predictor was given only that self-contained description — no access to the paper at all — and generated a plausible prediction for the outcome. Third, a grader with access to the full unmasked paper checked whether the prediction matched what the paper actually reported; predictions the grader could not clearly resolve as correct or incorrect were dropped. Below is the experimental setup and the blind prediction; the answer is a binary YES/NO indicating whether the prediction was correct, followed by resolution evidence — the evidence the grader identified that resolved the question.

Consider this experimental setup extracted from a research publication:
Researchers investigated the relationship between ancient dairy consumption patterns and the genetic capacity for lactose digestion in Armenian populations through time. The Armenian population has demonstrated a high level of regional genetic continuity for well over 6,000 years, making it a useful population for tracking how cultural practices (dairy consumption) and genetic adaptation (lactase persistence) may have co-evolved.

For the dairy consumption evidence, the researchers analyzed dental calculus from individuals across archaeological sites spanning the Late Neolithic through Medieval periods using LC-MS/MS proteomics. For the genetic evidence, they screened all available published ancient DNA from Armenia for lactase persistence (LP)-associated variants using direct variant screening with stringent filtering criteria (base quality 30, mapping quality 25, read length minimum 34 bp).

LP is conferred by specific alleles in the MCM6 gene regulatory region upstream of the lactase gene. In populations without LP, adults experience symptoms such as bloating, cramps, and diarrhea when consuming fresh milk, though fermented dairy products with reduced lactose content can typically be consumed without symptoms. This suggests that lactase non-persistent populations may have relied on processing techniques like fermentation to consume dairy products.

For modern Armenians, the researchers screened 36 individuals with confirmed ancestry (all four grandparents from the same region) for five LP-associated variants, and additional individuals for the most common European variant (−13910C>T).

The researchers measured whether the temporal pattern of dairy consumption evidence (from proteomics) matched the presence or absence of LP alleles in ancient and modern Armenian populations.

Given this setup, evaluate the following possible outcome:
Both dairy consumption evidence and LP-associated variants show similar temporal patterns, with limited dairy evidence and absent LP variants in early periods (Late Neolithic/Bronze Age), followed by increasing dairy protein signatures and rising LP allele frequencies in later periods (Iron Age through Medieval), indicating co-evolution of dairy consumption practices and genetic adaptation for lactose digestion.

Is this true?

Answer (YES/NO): NO